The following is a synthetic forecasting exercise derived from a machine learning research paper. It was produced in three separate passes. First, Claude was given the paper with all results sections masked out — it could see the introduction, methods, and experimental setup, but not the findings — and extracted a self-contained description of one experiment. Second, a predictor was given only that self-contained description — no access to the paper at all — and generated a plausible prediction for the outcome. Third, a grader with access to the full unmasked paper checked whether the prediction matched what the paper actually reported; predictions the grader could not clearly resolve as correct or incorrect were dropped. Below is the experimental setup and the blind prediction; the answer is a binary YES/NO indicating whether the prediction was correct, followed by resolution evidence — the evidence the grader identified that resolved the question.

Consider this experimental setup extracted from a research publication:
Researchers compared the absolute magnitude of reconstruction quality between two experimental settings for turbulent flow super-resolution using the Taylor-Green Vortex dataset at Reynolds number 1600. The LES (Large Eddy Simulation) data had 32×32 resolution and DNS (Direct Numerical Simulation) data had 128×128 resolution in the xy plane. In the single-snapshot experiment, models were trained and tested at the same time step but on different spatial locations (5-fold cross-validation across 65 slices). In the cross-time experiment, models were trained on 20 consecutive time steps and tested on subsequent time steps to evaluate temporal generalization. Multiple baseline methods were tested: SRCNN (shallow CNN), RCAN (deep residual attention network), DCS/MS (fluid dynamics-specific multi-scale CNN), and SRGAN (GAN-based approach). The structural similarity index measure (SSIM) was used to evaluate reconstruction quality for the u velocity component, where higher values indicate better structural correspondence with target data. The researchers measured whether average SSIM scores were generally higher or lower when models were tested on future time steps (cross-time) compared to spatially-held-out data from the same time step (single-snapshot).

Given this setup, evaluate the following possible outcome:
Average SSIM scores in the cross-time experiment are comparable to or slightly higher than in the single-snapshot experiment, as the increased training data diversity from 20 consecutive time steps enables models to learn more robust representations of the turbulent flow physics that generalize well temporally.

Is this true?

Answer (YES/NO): NO